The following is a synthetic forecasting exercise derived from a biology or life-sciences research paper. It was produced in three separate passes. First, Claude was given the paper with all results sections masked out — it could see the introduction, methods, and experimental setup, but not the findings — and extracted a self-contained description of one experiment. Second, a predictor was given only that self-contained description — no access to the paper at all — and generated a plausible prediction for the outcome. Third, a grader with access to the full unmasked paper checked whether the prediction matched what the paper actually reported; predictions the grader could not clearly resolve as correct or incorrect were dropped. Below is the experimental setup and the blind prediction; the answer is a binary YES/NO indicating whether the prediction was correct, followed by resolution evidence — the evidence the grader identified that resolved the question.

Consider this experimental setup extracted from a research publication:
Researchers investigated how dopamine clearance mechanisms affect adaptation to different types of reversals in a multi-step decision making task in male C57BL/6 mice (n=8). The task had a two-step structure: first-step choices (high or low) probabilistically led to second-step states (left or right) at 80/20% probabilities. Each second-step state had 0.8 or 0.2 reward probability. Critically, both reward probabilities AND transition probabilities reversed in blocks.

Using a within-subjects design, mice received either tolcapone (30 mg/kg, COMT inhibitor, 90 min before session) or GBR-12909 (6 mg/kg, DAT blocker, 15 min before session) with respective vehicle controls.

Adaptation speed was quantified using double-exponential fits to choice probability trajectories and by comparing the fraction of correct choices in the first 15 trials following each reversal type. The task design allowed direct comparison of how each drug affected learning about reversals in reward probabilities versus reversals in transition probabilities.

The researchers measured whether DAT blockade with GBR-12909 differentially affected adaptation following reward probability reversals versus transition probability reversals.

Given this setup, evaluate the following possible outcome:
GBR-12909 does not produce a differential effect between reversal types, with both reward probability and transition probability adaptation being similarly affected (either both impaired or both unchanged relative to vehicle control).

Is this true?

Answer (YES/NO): NO